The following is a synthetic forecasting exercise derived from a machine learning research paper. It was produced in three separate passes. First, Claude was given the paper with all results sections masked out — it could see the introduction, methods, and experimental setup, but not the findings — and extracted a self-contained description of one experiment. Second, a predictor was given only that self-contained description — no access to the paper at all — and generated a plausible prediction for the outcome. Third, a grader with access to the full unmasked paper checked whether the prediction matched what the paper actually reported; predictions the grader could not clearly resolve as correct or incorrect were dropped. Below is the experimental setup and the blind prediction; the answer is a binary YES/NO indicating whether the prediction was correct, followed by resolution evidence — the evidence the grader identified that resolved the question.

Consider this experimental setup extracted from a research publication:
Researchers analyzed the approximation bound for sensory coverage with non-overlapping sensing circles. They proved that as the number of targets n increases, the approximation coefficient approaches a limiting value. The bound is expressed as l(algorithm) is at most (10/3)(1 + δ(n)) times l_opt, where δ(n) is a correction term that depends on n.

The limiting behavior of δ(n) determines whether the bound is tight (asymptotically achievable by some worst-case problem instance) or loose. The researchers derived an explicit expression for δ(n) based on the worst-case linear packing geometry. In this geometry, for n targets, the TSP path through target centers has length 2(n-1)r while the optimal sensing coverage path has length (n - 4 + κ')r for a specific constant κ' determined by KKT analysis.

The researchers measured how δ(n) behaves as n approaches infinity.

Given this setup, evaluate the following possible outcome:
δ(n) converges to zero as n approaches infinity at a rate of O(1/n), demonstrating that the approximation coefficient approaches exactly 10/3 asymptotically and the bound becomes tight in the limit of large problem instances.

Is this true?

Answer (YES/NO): YES